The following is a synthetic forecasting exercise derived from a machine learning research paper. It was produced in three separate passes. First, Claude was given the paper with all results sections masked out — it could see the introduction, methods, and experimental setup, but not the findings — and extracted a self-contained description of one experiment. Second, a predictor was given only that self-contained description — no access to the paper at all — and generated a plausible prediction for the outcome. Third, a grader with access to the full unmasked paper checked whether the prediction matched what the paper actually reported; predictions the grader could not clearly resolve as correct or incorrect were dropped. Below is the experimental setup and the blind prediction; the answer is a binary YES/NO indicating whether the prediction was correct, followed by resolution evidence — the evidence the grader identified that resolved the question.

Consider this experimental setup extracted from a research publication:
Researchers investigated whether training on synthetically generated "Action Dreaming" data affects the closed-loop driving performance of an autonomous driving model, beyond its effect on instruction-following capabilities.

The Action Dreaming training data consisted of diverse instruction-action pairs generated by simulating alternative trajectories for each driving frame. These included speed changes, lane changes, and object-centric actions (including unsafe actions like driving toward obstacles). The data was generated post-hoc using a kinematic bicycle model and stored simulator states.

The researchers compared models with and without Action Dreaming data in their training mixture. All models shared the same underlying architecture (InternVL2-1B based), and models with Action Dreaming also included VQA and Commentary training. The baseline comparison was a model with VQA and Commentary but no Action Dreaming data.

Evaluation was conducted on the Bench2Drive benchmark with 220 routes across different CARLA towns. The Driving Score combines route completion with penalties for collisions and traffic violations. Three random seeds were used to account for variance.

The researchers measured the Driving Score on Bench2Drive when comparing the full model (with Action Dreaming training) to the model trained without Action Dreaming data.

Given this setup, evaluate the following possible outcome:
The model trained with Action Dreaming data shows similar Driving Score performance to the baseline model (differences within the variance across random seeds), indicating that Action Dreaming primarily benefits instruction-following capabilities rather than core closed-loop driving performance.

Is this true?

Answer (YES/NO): NO